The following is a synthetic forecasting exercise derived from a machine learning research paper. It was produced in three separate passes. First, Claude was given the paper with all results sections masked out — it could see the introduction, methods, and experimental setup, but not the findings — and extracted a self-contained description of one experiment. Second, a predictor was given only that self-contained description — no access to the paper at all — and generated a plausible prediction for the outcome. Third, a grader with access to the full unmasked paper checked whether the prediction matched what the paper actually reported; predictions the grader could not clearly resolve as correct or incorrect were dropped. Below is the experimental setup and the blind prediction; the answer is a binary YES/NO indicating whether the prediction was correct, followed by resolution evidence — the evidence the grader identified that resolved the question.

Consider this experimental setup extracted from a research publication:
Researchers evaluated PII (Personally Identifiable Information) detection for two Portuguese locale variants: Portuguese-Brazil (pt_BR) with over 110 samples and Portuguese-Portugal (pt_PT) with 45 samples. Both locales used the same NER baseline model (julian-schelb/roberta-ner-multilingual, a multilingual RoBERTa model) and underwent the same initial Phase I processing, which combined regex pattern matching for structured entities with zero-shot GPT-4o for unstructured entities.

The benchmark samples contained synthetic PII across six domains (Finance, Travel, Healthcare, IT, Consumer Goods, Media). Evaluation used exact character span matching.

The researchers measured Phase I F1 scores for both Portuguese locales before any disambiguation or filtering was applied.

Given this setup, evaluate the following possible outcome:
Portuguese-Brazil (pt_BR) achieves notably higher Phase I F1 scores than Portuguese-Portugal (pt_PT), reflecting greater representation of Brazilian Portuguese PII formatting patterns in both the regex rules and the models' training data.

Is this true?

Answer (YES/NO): NO